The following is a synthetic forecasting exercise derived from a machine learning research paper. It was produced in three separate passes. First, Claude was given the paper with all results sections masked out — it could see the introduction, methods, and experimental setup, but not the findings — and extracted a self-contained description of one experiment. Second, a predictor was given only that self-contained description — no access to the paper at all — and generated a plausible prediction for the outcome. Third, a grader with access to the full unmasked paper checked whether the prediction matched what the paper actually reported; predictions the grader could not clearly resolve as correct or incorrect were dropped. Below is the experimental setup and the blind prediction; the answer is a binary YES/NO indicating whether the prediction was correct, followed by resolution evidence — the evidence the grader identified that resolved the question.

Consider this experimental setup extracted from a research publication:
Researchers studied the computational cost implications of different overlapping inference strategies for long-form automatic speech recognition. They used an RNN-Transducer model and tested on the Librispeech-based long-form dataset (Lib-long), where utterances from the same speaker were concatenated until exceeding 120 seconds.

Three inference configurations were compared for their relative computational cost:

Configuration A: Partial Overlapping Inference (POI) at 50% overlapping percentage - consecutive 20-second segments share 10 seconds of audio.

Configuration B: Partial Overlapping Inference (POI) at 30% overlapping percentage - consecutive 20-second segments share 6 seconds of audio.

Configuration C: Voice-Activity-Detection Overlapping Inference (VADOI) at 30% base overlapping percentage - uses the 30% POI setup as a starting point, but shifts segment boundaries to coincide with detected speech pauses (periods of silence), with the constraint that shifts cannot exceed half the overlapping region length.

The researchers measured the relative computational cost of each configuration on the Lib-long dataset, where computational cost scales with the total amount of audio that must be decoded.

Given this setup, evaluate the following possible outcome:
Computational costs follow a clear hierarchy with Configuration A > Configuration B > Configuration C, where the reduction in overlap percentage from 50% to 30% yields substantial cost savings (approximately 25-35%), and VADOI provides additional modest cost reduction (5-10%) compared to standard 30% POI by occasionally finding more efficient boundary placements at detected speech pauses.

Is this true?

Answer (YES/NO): NO